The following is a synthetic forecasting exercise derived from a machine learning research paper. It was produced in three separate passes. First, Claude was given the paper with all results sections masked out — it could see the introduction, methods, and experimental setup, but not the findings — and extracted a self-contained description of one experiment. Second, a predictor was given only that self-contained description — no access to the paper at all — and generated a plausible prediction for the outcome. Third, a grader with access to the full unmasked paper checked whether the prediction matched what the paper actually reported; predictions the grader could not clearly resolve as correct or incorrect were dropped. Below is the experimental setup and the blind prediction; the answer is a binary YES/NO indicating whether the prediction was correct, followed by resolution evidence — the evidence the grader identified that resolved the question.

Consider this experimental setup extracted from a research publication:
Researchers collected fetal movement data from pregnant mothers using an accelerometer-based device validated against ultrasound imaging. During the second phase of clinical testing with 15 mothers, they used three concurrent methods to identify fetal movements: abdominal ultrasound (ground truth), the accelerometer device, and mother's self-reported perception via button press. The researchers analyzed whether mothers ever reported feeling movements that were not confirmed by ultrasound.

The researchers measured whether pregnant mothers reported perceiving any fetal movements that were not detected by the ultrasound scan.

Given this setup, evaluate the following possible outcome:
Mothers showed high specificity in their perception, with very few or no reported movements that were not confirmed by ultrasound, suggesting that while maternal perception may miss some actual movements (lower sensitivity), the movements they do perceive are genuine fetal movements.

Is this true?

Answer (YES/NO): YES